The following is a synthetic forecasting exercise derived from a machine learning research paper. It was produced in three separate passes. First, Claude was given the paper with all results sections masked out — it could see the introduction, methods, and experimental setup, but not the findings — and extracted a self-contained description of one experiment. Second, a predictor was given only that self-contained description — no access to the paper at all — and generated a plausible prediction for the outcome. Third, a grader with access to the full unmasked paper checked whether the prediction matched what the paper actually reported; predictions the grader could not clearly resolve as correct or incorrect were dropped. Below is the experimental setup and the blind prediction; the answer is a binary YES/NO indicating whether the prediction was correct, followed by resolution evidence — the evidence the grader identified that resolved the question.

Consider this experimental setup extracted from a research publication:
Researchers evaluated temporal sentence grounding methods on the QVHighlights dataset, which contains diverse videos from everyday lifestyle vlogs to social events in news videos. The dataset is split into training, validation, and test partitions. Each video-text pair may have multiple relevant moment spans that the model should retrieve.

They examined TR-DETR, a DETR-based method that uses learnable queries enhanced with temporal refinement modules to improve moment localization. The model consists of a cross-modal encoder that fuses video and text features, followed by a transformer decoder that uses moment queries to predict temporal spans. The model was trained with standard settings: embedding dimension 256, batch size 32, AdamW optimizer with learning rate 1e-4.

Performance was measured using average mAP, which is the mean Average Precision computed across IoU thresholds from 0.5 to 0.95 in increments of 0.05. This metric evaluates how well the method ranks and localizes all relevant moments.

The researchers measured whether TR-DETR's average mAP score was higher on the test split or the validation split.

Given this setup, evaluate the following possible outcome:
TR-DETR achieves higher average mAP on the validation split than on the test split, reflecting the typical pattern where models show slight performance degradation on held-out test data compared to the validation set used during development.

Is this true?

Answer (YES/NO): YES